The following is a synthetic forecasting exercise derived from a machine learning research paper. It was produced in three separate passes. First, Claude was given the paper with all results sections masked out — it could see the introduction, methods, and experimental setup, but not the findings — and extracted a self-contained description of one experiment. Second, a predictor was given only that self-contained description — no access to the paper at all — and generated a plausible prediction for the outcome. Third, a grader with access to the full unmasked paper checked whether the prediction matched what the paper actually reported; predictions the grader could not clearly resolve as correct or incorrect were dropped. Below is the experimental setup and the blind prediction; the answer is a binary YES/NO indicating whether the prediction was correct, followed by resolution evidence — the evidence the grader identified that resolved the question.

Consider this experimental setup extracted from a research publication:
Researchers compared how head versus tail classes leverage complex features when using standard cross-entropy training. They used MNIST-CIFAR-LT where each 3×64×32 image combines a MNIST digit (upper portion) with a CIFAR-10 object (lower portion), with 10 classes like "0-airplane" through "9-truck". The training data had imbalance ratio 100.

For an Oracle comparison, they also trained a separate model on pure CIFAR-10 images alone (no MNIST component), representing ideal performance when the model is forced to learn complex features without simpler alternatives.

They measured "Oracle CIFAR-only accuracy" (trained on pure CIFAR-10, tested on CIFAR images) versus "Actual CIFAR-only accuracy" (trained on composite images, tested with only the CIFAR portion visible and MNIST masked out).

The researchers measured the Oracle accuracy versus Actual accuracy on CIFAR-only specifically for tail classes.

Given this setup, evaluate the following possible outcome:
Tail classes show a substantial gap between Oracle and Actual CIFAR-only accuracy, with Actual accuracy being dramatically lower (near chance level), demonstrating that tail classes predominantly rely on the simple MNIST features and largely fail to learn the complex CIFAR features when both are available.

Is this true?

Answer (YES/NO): NO